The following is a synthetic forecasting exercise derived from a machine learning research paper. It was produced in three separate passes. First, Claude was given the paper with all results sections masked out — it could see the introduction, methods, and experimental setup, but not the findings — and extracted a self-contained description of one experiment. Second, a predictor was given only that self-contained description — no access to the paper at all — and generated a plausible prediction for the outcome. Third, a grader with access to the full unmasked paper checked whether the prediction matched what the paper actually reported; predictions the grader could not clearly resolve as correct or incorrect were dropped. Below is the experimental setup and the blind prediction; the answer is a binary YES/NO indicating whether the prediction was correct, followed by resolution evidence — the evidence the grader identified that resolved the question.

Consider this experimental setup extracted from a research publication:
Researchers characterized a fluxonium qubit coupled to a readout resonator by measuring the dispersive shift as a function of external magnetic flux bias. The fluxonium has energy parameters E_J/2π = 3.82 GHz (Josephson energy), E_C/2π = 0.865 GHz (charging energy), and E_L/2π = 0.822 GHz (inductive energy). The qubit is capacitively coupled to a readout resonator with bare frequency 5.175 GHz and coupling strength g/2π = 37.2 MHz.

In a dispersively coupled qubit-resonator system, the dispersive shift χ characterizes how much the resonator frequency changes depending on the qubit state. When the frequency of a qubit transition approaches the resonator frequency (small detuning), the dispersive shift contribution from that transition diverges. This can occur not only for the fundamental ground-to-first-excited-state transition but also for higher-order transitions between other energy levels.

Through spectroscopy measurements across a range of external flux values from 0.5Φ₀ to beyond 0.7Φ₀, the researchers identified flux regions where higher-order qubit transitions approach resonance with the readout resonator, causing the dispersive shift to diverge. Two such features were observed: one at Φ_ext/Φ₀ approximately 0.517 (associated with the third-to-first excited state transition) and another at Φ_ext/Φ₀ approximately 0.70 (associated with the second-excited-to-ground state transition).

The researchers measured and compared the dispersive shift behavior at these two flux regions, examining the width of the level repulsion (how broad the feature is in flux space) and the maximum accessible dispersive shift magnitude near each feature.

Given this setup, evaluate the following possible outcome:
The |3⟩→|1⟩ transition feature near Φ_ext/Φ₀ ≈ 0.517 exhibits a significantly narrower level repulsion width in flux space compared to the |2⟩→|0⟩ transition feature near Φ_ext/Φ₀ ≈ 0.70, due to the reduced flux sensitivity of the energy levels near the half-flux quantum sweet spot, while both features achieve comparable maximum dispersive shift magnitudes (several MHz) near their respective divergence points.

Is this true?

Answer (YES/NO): NO